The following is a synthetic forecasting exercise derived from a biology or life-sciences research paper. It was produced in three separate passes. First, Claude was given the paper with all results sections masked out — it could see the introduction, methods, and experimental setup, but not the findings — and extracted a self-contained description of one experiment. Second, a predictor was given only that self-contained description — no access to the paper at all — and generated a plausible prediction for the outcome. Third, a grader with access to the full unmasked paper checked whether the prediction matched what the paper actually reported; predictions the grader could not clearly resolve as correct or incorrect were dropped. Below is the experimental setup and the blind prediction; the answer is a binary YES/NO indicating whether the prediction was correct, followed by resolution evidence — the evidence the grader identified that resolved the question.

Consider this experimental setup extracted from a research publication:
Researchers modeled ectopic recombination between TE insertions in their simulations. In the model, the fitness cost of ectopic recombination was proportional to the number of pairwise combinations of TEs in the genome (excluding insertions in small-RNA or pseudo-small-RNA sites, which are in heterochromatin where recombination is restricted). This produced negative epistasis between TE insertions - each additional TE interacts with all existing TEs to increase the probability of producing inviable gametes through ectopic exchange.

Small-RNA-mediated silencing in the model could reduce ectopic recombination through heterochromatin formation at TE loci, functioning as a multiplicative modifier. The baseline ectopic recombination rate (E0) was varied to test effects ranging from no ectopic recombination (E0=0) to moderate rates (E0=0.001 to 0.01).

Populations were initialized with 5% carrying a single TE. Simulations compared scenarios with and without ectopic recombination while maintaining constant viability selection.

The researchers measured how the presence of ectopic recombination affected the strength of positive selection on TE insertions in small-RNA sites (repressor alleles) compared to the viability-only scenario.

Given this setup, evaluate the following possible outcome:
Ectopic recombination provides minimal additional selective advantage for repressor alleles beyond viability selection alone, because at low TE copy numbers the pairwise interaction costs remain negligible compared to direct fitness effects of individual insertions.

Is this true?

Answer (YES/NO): NO